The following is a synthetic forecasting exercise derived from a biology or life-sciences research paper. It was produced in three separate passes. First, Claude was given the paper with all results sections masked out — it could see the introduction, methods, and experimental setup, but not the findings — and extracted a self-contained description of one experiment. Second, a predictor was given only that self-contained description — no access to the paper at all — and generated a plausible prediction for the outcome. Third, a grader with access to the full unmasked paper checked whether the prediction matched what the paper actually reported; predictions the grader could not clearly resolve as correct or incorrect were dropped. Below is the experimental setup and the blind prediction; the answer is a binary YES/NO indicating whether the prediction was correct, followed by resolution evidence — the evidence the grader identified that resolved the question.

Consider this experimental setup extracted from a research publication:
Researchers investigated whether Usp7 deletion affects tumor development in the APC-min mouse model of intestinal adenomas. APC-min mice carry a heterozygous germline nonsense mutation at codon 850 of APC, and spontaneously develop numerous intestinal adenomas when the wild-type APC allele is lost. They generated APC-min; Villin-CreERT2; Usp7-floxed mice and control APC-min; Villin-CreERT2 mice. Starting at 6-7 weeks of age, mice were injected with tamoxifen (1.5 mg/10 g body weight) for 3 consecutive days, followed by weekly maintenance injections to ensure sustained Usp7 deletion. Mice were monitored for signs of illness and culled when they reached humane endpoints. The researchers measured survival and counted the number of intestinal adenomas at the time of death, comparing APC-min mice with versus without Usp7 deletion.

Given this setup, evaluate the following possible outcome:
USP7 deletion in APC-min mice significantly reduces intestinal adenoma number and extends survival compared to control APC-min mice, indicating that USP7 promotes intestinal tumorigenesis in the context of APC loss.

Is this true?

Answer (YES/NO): NO